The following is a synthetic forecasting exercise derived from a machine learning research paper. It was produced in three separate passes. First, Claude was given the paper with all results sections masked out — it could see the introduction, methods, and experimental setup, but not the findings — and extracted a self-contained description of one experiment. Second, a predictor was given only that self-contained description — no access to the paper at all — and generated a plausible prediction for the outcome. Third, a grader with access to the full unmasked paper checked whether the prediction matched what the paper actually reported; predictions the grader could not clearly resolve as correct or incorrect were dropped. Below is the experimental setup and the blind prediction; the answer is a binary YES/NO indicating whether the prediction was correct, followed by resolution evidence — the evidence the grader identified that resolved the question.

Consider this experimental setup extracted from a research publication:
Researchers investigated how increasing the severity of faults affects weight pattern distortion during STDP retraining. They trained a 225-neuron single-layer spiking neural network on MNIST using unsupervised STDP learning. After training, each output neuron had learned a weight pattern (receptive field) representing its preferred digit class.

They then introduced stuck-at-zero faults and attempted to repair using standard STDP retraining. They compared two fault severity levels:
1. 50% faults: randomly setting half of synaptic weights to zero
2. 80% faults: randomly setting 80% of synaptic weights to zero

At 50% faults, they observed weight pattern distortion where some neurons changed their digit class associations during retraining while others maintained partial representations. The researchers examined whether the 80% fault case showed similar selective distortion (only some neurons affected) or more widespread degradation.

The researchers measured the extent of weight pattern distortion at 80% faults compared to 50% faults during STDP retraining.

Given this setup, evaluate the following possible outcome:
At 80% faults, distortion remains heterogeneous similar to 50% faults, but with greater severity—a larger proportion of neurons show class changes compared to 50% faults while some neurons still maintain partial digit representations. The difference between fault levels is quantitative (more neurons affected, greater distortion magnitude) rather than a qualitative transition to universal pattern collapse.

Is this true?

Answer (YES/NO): NO